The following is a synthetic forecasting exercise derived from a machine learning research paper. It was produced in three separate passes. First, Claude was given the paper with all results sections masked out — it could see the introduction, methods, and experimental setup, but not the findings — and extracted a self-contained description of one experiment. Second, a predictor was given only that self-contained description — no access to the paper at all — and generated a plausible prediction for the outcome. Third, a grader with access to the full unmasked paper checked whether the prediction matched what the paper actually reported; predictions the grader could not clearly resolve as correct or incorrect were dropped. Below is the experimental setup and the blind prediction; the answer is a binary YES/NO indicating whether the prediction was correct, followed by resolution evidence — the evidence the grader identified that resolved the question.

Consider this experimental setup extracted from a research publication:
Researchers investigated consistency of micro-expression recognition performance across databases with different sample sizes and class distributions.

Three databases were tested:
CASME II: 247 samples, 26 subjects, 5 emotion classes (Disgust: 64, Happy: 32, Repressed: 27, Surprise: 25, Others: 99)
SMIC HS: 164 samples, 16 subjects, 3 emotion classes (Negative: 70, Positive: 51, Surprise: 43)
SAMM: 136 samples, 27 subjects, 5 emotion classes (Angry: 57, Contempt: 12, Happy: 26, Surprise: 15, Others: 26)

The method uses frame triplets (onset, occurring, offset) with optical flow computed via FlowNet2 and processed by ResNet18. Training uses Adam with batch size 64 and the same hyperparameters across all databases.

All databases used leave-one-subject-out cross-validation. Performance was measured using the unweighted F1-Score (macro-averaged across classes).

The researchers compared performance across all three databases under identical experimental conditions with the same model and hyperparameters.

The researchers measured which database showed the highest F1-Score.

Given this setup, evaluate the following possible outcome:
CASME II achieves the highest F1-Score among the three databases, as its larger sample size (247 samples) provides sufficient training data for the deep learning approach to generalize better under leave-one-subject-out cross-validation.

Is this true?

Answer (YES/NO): NO